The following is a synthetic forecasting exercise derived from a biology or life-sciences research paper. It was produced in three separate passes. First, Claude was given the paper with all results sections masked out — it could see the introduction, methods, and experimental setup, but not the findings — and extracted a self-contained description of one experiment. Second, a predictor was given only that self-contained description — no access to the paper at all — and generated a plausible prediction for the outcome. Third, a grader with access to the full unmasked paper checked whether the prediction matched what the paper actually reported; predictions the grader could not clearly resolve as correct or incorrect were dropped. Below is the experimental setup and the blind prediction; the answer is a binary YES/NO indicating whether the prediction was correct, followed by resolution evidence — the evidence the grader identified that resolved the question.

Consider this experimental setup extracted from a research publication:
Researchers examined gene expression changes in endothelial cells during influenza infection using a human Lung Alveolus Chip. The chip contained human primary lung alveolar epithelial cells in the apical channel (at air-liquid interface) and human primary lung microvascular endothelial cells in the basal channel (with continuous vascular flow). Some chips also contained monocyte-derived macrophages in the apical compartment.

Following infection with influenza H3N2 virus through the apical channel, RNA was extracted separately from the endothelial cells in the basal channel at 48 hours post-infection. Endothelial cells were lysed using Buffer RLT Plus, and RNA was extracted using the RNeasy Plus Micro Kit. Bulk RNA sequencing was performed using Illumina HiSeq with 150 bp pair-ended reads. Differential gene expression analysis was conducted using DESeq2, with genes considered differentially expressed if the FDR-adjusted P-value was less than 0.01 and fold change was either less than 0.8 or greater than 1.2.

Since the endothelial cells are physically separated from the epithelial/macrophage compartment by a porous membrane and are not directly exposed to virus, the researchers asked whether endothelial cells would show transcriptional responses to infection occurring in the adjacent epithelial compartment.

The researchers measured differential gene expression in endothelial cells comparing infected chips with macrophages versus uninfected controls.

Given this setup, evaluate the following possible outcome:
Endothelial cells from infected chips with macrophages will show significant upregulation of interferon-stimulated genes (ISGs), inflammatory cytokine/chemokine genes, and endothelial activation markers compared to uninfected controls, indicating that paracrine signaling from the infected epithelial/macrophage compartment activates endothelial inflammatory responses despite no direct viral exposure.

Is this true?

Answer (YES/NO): YES